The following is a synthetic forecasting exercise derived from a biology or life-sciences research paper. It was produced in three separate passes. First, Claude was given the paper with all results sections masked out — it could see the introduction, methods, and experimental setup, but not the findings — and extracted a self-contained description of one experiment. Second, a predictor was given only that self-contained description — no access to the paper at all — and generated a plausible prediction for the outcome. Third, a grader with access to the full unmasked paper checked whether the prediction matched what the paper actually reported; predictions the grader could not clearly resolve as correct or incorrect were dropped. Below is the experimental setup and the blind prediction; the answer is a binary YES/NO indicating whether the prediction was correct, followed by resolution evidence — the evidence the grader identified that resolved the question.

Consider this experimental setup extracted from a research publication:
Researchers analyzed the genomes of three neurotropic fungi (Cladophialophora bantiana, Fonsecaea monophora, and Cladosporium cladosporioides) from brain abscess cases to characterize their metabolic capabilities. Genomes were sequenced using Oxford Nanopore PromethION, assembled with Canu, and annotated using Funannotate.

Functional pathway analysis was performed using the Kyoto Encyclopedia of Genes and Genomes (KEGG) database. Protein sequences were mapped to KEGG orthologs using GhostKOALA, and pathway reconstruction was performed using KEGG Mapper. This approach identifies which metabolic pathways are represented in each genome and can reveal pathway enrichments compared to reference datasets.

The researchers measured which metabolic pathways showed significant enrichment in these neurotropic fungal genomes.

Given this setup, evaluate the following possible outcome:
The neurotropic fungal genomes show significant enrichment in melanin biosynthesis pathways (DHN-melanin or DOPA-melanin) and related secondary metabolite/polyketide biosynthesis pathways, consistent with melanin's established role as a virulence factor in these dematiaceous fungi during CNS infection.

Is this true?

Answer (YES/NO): NO